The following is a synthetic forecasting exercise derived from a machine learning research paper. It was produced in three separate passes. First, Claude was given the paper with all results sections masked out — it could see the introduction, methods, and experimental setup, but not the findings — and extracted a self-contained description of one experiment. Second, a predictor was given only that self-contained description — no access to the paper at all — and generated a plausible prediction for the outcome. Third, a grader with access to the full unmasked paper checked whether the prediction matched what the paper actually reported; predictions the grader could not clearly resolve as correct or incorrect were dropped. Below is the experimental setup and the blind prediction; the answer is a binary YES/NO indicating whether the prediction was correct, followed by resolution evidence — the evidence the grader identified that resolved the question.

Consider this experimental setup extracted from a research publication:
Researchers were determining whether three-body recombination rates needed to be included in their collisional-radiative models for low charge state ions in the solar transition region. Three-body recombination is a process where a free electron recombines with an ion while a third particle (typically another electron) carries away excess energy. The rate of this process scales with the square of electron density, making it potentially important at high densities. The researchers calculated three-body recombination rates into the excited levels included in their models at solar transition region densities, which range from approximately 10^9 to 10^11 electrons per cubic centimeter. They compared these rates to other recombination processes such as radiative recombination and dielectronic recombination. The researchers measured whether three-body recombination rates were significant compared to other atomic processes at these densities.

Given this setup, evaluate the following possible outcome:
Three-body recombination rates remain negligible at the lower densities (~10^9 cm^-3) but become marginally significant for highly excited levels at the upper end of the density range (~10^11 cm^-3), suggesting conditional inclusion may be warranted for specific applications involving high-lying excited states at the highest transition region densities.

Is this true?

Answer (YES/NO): NO